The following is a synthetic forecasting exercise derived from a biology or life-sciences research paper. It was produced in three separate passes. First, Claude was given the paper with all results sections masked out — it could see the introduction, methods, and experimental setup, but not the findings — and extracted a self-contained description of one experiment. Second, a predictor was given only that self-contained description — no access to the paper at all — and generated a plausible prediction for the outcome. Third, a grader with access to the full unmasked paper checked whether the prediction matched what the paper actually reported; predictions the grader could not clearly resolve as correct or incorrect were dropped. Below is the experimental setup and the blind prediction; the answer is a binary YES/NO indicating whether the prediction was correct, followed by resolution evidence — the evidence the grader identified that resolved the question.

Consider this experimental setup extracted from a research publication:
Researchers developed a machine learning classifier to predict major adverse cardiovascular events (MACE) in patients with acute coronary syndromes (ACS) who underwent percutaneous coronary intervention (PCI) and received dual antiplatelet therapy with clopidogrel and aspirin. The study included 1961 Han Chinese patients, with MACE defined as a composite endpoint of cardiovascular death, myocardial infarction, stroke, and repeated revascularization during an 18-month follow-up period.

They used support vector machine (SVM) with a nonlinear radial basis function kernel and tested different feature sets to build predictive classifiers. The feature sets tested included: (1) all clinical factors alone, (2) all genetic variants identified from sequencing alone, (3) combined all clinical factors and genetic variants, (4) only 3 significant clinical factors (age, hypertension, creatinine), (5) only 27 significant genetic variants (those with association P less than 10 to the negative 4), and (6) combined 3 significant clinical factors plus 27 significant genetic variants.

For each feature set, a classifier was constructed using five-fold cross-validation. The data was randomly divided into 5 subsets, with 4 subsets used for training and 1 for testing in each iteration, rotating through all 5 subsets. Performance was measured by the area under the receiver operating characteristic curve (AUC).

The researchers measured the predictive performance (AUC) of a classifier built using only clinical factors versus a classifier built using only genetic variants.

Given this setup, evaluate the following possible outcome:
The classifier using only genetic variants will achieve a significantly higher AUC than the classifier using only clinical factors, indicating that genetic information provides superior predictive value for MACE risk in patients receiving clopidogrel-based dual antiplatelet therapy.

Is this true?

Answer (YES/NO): NO